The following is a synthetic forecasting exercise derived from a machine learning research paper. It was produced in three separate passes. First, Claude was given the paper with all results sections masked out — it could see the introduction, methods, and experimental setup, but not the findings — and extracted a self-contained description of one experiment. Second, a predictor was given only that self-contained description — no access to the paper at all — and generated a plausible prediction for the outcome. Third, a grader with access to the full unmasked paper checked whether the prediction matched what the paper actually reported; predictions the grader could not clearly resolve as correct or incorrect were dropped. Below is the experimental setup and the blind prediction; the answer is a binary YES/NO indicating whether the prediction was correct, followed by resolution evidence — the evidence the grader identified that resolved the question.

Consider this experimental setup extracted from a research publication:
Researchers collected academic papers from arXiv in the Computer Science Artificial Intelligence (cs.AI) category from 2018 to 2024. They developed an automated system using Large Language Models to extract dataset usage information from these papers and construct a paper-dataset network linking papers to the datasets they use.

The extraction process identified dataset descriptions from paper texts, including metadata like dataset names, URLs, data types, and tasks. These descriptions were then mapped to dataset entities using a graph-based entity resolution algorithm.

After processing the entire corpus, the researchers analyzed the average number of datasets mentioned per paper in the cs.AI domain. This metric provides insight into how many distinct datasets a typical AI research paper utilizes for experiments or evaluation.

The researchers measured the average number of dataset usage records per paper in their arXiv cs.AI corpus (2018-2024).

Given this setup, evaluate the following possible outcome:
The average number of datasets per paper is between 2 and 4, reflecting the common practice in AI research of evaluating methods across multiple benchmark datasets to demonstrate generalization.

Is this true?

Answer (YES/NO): YES